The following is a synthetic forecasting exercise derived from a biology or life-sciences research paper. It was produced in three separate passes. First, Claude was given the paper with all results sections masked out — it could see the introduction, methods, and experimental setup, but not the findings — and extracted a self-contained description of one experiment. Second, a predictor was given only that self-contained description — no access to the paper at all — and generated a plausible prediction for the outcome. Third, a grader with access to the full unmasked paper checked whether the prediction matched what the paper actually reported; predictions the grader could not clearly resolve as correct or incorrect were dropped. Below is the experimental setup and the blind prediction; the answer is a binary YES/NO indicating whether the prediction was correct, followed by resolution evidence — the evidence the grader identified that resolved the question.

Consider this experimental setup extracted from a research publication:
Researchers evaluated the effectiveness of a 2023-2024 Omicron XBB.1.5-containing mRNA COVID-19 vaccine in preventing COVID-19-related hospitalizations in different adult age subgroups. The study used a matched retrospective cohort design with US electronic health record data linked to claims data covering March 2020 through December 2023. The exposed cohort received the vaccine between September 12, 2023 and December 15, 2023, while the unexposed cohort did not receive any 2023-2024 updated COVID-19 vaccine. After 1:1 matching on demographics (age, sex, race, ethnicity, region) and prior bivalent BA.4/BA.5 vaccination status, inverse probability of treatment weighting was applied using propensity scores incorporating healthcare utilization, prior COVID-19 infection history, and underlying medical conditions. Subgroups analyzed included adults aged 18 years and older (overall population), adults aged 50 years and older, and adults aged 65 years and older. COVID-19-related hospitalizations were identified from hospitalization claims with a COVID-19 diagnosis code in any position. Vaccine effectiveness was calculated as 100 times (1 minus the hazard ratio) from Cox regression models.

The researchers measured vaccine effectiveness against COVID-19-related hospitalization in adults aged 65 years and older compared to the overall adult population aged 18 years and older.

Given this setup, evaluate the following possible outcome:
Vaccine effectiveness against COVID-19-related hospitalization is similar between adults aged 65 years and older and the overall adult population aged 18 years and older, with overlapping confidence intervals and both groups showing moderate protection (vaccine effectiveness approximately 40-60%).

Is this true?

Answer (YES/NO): NO